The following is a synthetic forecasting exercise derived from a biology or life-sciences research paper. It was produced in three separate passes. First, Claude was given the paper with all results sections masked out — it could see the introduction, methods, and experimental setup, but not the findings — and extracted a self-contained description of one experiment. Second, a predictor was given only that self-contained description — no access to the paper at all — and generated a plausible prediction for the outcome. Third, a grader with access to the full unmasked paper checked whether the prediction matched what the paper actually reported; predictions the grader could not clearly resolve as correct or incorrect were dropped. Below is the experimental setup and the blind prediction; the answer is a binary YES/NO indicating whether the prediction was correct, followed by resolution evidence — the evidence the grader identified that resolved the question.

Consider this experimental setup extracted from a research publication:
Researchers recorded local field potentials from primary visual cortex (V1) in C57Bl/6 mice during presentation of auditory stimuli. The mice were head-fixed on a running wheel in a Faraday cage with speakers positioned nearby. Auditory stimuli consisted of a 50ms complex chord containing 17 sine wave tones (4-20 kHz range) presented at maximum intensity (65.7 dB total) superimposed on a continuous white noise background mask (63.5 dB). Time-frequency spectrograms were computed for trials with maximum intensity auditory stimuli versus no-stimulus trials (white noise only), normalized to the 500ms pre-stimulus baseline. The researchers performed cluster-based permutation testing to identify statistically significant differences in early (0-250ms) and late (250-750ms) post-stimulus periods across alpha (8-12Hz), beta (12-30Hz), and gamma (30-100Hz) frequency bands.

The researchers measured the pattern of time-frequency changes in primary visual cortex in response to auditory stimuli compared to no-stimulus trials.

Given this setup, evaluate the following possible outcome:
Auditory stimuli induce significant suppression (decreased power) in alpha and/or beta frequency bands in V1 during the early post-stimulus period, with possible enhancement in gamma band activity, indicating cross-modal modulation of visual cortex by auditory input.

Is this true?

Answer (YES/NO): NO